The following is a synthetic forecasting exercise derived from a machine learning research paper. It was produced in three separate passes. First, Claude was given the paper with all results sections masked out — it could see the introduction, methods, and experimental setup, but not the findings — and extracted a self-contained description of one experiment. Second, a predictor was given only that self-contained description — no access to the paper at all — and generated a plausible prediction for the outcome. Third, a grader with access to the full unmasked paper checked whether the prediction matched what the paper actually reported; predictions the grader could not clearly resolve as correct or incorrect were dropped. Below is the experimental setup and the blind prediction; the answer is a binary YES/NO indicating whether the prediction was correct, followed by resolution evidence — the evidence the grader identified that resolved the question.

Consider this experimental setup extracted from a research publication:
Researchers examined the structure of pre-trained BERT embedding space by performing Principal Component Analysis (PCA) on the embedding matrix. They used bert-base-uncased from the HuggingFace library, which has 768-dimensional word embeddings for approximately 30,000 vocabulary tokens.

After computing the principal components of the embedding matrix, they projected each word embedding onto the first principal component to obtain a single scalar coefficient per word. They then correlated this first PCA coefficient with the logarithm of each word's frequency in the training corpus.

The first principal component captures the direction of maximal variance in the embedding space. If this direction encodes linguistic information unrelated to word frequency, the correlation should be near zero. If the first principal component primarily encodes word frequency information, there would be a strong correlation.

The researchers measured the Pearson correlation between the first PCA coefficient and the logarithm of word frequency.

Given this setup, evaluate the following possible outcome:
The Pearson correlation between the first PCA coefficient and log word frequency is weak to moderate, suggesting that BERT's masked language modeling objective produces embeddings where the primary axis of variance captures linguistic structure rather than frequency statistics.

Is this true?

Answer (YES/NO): NO